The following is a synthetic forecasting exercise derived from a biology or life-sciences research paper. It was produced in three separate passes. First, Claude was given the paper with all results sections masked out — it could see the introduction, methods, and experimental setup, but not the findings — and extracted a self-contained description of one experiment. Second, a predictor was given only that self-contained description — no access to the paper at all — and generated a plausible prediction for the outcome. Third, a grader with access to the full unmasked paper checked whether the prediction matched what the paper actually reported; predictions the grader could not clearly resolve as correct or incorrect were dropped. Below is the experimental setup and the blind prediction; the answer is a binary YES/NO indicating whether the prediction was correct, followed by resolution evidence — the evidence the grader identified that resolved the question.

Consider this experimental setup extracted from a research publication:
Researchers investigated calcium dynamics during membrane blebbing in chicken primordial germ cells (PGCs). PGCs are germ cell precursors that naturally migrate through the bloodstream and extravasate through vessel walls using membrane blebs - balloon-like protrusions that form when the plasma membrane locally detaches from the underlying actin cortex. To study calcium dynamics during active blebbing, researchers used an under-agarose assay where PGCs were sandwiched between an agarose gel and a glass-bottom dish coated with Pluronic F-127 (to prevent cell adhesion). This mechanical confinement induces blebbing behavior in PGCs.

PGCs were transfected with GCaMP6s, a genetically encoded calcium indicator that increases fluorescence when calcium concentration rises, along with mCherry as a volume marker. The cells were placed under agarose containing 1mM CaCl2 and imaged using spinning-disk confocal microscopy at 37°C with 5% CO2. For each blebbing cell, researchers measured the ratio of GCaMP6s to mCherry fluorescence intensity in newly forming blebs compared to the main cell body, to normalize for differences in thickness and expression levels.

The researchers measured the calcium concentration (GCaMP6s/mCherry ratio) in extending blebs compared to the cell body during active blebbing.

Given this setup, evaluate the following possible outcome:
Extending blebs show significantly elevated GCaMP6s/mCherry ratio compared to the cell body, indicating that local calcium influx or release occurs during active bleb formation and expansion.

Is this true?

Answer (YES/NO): YES